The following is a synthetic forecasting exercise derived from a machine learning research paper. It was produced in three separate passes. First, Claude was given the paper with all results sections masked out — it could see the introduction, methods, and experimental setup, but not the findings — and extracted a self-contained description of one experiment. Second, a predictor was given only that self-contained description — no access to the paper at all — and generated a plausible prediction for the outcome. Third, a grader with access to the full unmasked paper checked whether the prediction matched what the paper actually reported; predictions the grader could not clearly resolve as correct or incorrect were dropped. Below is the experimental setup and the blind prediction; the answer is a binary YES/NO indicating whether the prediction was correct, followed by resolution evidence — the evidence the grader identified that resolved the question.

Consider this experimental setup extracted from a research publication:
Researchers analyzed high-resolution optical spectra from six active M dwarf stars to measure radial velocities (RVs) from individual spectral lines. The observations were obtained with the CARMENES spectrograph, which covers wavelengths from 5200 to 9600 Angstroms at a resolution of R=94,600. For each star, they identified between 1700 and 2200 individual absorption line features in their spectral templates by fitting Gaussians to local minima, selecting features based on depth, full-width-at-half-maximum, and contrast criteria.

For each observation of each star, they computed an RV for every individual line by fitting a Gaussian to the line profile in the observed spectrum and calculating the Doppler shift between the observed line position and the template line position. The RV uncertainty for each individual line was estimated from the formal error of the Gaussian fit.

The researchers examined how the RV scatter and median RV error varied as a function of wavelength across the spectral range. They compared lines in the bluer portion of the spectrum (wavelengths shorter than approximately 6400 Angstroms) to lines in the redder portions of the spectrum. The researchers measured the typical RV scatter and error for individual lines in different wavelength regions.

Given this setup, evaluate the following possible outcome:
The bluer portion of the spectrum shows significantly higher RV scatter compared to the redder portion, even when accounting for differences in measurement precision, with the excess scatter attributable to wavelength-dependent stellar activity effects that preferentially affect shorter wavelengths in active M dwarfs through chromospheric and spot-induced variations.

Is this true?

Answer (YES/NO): NO